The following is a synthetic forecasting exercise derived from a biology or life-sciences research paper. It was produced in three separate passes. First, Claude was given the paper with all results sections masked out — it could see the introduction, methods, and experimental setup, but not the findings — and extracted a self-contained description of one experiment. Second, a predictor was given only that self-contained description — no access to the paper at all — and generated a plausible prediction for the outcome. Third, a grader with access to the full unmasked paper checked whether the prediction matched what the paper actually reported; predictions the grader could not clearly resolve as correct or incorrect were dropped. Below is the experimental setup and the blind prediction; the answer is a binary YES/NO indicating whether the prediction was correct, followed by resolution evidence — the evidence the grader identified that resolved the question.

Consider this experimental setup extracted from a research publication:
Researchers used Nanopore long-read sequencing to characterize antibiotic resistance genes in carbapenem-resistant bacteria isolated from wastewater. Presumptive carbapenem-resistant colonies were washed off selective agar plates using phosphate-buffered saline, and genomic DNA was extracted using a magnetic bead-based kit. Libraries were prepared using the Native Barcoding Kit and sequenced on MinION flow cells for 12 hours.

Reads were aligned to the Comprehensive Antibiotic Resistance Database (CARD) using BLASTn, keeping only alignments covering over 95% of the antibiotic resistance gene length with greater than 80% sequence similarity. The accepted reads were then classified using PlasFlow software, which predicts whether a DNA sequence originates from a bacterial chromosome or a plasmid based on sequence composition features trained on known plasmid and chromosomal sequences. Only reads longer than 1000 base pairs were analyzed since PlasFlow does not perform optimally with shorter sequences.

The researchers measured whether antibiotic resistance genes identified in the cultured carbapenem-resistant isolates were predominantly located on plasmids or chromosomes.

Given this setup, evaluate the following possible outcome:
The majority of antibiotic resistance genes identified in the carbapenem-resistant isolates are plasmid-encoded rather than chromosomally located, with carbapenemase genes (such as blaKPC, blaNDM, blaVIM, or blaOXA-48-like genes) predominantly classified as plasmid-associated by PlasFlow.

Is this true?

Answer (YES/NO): YES